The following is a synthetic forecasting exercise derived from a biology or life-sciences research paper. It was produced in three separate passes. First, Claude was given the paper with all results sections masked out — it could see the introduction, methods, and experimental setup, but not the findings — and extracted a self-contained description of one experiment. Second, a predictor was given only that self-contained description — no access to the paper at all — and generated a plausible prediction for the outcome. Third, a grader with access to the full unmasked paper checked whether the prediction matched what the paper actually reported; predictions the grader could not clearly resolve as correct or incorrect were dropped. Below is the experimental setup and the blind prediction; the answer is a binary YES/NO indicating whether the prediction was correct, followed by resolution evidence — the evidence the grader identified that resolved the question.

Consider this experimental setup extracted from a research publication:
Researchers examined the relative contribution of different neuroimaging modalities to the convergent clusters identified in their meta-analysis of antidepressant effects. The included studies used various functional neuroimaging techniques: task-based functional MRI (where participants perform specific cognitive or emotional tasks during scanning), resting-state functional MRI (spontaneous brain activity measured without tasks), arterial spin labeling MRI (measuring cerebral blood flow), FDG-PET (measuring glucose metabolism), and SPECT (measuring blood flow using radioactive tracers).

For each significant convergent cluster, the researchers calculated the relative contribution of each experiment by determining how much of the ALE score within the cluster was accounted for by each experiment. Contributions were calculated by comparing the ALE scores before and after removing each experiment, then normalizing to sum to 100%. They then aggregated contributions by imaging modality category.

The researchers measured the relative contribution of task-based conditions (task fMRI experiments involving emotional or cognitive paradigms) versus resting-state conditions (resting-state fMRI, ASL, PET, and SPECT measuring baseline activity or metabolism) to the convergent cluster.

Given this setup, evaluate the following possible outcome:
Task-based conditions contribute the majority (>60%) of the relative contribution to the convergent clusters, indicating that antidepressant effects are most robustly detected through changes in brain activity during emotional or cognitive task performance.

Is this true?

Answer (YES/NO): NO